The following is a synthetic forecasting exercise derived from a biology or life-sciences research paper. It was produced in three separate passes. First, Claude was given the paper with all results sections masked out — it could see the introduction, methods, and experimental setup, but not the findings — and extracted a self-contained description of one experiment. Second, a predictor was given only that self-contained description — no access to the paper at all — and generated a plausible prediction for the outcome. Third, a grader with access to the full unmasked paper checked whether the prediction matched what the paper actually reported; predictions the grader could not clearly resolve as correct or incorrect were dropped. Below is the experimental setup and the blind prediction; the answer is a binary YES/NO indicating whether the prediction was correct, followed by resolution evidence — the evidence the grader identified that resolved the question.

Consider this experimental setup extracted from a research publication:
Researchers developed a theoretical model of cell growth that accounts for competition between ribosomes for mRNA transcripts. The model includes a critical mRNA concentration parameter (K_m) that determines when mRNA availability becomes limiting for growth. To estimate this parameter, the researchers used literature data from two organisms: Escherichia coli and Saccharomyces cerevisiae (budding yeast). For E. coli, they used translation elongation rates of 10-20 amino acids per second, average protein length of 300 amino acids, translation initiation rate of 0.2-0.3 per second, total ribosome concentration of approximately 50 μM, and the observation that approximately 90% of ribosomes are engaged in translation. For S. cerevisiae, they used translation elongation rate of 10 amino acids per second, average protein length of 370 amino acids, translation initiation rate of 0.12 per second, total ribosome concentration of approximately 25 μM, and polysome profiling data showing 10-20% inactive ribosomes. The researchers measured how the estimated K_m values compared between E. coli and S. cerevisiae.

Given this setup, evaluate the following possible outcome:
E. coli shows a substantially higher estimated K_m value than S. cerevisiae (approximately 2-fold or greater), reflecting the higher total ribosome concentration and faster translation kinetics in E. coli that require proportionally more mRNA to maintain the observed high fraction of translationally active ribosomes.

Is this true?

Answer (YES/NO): NO